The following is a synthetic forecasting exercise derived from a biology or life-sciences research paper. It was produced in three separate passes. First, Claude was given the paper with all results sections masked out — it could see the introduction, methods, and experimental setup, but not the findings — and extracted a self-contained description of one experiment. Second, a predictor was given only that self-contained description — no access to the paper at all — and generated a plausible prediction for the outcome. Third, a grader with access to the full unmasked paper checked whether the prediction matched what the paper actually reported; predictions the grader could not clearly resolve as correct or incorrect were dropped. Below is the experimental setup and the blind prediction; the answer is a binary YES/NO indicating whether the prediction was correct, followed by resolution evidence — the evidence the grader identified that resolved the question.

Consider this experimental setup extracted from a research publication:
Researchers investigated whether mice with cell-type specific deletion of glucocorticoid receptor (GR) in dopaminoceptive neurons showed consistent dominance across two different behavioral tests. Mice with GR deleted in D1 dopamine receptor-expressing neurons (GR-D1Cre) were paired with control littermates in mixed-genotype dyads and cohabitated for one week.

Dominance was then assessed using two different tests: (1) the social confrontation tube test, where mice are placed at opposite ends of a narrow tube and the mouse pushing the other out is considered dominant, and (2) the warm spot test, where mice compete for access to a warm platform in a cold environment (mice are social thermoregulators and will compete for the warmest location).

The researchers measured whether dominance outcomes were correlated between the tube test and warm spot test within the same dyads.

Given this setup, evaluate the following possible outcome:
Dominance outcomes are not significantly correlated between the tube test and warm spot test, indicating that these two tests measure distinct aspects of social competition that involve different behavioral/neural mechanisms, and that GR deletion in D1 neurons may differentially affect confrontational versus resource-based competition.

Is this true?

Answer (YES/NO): NO